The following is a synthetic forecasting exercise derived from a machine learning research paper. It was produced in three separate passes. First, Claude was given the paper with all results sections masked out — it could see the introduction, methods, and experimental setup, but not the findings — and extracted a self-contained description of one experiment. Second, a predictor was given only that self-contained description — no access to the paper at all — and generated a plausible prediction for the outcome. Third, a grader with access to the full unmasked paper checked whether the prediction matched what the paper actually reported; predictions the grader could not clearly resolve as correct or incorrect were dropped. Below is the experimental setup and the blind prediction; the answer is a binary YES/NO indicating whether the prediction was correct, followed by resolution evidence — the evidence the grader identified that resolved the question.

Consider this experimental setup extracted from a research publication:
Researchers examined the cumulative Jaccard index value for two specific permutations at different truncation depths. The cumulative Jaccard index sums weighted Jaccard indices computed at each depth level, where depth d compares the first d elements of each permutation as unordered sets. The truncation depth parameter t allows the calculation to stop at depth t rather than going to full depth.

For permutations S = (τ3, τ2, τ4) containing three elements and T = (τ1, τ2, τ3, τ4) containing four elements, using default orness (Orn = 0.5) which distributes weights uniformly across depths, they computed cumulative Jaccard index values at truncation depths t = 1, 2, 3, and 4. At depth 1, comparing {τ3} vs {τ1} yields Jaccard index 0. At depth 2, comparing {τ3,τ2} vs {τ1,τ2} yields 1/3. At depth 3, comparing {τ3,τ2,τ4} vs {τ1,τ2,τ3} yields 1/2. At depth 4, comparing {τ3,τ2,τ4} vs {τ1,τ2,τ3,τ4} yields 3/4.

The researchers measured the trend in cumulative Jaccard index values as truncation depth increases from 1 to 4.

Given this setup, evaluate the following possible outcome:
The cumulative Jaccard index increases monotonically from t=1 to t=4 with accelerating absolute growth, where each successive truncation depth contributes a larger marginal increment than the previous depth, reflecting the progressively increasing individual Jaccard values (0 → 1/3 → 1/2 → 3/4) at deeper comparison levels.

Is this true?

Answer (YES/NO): NO